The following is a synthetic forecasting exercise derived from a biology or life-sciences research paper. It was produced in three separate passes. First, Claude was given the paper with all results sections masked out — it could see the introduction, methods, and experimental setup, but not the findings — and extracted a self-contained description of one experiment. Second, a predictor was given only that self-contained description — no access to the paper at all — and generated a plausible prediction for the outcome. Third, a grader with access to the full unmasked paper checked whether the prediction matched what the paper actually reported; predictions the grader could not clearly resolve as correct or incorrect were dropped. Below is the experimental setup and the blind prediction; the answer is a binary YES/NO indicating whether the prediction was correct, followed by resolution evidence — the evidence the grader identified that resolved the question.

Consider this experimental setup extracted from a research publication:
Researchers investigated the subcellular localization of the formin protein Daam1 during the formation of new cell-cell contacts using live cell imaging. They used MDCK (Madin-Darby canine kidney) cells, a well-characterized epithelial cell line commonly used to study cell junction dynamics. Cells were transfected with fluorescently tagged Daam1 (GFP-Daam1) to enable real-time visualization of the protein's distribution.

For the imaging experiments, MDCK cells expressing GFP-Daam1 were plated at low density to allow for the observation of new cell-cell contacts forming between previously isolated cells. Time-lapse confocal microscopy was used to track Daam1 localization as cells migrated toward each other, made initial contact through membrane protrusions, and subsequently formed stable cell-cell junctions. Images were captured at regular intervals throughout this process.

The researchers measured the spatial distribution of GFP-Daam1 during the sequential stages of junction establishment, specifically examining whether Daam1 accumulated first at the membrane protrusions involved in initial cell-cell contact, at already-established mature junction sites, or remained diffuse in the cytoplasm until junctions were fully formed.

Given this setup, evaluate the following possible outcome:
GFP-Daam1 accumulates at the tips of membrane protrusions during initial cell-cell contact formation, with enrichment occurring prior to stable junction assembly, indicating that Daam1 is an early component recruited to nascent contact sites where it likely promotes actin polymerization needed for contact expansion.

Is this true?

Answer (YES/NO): YES